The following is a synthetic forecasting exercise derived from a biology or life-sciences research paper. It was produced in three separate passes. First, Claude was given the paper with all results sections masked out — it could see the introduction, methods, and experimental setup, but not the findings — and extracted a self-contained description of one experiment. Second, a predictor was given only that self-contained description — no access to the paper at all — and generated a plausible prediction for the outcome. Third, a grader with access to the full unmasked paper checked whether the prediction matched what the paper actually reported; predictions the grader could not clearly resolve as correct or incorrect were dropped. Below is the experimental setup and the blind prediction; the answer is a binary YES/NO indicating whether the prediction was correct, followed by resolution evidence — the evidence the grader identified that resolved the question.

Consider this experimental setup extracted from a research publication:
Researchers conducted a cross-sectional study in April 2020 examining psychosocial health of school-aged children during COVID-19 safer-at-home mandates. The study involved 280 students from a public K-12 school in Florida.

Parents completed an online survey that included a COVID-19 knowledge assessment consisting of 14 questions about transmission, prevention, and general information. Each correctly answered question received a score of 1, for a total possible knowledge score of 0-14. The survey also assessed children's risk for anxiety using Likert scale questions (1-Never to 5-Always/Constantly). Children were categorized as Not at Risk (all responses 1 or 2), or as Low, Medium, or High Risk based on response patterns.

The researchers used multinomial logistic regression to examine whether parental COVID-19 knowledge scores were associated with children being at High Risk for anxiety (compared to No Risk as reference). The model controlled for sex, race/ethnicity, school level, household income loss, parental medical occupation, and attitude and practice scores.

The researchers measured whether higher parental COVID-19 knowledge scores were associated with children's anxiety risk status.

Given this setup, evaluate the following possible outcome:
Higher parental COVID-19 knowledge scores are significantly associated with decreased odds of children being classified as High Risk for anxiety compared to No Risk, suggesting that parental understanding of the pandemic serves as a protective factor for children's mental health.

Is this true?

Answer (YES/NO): NO